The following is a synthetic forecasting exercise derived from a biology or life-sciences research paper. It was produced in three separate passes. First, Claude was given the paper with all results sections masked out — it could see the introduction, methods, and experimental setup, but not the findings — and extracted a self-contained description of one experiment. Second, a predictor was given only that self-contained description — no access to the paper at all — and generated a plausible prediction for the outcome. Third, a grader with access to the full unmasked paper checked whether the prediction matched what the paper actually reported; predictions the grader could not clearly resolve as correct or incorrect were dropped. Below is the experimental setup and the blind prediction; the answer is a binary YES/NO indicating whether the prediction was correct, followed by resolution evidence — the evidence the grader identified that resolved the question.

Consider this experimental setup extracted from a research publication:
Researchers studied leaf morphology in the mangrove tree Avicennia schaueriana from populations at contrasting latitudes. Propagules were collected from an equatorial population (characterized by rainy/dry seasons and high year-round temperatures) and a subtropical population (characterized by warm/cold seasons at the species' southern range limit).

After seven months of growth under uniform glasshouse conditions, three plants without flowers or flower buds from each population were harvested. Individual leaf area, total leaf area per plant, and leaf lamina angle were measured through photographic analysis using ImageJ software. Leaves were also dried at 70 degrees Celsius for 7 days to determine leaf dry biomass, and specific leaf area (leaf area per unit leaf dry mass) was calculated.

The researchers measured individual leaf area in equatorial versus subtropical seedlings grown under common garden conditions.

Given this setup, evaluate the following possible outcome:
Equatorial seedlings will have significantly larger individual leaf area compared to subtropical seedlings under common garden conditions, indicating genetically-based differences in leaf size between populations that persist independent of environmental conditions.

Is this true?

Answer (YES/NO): NO